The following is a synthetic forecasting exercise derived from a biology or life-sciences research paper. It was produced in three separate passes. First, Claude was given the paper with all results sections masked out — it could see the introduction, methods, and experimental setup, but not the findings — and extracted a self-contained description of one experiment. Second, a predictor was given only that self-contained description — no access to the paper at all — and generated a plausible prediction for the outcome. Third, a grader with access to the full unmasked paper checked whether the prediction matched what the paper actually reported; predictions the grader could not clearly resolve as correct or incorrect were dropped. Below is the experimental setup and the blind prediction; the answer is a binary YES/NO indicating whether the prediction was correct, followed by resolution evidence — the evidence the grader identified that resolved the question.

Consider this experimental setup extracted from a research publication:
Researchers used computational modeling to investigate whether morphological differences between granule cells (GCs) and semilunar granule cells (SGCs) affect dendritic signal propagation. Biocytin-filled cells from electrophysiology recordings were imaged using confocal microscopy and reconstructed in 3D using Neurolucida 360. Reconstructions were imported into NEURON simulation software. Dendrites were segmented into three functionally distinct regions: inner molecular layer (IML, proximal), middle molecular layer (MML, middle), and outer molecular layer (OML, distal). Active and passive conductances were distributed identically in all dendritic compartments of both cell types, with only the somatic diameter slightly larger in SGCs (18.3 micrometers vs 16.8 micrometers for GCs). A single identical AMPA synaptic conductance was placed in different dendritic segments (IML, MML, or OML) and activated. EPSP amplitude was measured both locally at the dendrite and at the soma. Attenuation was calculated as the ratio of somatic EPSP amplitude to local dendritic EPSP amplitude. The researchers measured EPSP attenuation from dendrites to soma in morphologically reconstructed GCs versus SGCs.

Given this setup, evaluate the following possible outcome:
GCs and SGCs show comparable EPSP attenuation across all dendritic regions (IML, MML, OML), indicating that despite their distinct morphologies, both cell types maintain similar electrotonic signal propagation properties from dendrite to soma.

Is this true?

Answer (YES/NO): YES